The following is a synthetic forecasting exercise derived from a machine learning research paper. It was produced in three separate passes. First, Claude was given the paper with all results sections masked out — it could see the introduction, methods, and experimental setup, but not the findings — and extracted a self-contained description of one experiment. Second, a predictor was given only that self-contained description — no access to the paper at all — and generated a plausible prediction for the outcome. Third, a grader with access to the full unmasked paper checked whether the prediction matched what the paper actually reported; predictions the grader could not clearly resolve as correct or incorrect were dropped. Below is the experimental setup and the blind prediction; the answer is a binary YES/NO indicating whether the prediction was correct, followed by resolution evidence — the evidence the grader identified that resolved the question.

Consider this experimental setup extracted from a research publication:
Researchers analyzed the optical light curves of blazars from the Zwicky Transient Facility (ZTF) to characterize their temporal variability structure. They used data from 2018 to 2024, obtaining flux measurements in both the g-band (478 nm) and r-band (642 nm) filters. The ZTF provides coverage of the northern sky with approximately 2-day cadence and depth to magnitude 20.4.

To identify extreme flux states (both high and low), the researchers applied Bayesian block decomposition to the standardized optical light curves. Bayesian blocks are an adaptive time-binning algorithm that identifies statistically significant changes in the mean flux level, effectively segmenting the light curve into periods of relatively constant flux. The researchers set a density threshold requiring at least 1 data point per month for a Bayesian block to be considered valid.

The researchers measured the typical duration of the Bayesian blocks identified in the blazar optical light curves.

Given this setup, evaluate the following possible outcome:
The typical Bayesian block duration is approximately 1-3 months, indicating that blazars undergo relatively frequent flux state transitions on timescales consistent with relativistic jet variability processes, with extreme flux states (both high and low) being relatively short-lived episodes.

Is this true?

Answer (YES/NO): YES